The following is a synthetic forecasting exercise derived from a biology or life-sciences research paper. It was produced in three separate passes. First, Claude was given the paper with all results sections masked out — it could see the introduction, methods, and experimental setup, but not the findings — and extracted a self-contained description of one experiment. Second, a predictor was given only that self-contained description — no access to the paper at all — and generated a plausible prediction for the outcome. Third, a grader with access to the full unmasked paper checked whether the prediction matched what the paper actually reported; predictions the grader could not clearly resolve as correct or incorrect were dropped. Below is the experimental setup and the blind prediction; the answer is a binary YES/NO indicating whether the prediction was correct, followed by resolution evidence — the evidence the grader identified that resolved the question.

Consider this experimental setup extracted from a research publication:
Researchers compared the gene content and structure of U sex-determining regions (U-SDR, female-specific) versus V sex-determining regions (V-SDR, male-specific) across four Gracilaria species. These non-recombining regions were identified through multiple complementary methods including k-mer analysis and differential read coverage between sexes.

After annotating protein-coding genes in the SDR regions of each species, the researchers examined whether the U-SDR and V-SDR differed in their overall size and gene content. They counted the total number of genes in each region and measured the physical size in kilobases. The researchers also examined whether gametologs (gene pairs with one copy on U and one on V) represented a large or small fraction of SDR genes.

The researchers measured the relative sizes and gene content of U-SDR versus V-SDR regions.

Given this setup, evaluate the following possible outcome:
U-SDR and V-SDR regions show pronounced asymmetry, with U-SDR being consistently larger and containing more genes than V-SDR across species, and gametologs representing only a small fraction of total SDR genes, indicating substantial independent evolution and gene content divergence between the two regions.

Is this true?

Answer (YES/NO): NO